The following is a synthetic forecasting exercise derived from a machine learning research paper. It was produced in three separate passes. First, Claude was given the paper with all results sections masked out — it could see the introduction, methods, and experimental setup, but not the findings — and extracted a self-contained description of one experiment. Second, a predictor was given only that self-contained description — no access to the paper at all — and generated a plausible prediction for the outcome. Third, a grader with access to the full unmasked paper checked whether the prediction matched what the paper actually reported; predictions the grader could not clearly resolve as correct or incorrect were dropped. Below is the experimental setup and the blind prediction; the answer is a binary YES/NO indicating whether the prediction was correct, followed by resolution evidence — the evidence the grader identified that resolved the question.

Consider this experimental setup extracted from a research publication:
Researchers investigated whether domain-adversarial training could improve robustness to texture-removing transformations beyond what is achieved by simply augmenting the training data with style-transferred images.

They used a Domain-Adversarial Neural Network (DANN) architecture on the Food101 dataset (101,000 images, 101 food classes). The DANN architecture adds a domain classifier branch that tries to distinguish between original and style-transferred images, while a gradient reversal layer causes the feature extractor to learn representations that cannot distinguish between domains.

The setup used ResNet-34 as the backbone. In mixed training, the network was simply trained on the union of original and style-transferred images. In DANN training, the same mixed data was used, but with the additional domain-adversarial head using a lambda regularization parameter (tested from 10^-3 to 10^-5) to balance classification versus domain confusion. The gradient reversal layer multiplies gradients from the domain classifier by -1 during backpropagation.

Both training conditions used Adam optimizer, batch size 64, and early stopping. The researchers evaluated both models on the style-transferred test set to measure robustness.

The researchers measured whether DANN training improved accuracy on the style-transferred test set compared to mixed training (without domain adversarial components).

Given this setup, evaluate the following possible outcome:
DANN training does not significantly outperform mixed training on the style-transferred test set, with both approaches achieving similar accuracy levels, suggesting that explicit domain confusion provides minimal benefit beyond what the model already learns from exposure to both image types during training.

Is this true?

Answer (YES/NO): NO